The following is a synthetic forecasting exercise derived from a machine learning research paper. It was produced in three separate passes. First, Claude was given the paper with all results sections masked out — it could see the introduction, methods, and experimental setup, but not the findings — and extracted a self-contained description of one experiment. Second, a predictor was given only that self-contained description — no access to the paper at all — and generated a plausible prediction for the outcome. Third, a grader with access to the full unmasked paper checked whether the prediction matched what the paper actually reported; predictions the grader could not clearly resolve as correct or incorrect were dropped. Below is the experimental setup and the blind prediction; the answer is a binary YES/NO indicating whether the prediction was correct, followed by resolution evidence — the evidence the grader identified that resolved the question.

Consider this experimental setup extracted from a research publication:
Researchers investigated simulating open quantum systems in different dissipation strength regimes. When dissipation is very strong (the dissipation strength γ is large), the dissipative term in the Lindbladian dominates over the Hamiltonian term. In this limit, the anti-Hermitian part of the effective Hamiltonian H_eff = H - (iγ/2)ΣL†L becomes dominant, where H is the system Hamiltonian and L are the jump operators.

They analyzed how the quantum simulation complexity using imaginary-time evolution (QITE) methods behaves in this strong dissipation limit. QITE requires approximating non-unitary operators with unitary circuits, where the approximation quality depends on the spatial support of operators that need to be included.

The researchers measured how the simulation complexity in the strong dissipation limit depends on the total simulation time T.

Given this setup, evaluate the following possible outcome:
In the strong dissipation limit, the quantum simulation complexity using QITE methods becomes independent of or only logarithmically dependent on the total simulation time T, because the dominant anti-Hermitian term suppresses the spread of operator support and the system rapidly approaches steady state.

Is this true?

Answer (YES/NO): YES